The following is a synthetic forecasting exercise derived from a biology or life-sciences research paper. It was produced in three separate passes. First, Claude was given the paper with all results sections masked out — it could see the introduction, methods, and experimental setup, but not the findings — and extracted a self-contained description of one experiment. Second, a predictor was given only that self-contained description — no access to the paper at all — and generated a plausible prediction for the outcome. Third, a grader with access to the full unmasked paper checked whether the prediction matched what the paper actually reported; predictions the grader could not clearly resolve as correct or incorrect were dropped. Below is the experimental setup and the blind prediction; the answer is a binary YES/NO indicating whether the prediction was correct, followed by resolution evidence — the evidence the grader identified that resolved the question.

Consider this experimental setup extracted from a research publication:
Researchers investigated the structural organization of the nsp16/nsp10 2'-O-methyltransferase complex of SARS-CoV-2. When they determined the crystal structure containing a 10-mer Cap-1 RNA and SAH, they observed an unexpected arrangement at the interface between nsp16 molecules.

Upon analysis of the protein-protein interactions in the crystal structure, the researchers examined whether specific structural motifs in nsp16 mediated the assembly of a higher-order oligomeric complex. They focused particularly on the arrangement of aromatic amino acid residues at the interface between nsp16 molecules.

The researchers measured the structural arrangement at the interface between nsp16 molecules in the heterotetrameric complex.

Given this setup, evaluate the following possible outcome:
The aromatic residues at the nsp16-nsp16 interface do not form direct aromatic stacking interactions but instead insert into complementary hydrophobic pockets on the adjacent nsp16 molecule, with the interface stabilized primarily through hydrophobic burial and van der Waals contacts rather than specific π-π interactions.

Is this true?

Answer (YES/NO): NO